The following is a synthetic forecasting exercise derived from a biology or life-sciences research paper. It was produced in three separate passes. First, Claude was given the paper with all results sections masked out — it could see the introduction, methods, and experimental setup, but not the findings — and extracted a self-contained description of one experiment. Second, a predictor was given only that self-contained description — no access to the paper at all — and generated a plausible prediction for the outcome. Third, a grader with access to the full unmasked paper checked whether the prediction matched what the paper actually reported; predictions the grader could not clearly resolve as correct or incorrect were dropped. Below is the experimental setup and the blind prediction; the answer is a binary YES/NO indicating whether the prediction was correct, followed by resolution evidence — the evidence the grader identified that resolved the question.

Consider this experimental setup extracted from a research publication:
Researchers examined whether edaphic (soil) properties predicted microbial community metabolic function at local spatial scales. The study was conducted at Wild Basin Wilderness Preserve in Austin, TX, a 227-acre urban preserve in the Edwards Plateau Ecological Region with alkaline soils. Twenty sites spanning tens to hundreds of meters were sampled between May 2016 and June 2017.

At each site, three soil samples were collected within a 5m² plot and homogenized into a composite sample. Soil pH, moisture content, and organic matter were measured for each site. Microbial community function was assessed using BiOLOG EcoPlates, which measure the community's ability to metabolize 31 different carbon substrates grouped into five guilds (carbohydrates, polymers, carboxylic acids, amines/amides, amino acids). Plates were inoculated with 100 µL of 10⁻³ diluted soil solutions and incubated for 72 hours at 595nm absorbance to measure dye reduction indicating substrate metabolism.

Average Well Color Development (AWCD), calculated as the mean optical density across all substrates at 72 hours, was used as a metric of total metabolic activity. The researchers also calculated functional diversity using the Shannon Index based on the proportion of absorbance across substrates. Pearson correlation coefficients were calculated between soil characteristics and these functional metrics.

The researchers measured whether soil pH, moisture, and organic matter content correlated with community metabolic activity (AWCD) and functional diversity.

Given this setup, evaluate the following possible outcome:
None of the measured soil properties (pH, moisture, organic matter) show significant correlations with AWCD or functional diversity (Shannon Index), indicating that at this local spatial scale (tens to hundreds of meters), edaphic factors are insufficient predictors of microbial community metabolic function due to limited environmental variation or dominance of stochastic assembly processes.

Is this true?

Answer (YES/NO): YES